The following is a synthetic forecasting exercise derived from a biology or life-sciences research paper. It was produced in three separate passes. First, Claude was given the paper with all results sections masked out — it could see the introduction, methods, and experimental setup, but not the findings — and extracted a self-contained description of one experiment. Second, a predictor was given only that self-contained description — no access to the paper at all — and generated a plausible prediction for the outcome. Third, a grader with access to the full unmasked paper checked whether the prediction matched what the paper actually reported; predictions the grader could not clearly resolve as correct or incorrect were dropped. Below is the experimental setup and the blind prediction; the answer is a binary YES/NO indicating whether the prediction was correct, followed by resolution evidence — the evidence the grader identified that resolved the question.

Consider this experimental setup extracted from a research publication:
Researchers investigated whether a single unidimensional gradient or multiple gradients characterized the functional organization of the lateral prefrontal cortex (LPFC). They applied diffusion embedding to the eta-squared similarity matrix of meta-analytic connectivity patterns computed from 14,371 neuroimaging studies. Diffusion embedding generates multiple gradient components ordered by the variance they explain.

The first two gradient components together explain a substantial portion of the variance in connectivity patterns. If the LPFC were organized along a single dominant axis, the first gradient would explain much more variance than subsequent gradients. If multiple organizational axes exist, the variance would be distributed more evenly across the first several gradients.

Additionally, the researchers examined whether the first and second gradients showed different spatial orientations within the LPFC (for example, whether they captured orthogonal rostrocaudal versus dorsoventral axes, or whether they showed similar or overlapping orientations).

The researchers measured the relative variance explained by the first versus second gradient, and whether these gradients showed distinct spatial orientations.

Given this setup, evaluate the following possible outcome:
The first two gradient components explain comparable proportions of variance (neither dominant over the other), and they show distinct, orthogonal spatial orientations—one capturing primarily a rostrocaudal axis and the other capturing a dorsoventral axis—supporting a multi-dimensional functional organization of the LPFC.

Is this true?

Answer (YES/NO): NO